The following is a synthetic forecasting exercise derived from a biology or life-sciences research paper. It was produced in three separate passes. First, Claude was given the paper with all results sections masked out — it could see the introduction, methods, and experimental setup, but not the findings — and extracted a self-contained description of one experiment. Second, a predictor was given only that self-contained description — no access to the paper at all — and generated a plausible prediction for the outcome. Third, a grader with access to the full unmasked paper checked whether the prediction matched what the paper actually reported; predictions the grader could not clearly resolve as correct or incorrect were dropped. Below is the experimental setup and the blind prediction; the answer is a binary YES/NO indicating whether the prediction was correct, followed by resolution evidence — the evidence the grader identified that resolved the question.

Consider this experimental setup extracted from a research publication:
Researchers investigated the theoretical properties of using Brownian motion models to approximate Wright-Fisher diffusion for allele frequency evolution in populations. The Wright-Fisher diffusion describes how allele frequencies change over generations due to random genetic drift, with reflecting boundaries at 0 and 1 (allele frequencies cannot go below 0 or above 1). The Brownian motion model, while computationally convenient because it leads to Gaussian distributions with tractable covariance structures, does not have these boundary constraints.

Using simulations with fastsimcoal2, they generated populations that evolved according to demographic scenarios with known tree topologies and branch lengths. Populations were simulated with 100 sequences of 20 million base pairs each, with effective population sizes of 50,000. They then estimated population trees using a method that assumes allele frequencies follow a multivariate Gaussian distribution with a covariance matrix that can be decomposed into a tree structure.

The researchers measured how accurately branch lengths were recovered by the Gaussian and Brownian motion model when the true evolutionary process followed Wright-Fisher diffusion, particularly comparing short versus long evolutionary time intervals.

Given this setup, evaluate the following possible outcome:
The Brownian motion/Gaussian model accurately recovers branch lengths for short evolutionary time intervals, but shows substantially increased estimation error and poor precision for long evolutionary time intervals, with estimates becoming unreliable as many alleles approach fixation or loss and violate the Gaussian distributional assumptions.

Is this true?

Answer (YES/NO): NO